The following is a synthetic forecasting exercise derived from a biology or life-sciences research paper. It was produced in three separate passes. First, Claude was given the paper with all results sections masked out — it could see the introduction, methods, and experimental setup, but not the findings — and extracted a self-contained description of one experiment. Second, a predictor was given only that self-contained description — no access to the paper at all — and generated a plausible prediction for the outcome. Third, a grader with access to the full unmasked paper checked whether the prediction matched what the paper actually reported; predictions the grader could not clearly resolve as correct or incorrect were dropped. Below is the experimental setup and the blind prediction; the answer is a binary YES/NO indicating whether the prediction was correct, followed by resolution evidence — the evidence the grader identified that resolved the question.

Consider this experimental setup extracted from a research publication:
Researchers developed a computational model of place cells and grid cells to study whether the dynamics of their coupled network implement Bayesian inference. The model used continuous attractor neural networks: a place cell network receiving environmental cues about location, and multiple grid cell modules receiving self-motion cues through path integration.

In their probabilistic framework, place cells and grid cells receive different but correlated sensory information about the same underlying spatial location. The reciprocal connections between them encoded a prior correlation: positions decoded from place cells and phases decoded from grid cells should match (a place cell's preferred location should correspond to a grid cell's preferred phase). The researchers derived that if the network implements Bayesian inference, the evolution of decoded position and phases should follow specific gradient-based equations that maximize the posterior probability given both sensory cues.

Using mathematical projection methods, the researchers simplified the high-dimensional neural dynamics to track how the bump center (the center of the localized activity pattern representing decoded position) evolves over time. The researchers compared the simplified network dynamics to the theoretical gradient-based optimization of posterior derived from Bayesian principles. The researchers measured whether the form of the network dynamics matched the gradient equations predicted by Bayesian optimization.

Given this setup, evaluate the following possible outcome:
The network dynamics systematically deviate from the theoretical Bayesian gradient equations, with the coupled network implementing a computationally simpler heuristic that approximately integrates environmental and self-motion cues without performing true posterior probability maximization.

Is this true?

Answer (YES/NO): NO